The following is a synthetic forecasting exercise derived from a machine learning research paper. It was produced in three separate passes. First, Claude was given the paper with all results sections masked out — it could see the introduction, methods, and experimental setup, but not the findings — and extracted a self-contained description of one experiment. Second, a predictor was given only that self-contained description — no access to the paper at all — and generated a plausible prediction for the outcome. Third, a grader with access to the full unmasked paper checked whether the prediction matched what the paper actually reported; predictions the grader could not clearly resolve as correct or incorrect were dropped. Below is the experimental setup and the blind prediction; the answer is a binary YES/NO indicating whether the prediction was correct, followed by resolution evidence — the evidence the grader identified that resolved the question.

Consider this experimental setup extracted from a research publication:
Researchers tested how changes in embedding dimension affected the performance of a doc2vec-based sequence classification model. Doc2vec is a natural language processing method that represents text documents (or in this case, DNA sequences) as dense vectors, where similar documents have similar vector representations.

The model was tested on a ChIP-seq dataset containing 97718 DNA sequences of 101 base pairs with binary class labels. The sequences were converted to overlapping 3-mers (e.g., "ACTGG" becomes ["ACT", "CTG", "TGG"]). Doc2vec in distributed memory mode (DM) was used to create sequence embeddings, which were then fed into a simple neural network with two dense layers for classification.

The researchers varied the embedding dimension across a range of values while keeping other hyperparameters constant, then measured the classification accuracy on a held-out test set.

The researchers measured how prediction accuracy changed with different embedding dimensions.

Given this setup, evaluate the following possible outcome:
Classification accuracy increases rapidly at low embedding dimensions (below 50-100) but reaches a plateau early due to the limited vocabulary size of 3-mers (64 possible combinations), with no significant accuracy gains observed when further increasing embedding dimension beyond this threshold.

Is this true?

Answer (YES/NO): NO